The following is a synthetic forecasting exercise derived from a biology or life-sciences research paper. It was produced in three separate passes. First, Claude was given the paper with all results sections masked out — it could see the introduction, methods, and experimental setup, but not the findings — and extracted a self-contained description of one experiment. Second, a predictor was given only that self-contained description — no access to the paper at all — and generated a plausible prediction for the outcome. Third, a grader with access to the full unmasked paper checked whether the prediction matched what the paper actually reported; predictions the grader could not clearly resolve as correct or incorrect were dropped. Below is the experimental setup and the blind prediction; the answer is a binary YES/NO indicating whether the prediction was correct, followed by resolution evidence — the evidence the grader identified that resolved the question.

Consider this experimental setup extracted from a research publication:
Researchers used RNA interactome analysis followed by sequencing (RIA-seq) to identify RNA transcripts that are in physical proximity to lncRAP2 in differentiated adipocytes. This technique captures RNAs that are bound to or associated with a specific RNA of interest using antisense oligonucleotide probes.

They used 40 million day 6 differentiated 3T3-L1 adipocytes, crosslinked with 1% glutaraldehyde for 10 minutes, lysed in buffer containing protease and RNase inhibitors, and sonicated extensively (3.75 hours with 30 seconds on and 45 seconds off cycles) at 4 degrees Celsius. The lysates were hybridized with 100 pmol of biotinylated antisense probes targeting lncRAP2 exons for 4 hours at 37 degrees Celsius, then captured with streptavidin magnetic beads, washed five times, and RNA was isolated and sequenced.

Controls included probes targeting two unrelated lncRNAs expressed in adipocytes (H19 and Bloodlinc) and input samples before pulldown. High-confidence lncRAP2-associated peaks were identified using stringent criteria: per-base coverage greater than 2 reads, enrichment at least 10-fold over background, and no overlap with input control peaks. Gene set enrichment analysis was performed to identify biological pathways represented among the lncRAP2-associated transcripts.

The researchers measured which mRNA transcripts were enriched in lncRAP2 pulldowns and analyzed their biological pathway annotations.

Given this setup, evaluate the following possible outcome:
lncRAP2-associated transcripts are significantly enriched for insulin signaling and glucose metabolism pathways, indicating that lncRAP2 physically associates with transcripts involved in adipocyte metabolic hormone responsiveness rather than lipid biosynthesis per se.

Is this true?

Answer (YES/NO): NO